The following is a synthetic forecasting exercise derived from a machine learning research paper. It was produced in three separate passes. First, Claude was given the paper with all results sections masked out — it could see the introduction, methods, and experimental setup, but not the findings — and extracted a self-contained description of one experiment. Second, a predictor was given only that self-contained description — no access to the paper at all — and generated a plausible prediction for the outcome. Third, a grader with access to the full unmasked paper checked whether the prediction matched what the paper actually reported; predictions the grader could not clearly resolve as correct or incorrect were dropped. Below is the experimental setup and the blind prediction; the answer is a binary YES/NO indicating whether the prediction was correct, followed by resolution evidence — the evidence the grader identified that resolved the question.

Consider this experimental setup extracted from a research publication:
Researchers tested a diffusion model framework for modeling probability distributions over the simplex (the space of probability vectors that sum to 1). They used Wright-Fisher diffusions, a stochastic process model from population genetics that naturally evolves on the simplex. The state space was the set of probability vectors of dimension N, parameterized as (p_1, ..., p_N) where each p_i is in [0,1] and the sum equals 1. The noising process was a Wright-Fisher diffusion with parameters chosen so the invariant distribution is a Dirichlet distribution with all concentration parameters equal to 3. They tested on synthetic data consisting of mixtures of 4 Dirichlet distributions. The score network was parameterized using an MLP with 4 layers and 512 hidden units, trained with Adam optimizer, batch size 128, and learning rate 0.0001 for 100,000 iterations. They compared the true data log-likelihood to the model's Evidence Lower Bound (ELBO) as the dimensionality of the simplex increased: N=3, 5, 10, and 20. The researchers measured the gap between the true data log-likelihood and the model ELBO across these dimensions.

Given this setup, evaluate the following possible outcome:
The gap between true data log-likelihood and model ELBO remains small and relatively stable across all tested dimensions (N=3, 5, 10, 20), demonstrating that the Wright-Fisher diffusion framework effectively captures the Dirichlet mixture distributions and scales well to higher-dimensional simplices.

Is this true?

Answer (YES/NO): YES